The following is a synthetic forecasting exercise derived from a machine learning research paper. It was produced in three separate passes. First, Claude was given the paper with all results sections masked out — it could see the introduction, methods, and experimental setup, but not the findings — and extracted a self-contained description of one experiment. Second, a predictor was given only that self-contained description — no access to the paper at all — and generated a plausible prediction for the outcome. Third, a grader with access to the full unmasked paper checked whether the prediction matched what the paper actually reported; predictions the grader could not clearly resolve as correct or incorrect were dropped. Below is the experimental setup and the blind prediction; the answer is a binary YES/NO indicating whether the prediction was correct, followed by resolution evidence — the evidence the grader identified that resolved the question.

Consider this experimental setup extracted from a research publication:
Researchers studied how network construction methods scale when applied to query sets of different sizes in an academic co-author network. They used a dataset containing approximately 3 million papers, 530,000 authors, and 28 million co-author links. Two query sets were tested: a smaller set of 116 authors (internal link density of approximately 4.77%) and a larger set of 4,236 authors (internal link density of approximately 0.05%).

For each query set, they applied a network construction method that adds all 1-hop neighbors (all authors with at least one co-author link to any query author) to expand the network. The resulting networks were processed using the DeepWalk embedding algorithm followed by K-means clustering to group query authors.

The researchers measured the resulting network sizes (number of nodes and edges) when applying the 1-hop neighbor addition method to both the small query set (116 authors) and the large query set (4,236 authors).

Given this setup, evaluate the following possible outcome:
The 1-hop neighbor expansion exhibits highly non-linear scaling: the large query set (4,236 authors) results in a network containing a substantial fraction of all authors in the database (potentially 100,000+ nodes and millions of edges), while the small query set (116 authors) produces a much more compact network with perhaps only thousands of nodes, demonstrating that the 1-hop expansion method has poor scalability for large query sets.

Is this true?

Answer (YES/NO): NO